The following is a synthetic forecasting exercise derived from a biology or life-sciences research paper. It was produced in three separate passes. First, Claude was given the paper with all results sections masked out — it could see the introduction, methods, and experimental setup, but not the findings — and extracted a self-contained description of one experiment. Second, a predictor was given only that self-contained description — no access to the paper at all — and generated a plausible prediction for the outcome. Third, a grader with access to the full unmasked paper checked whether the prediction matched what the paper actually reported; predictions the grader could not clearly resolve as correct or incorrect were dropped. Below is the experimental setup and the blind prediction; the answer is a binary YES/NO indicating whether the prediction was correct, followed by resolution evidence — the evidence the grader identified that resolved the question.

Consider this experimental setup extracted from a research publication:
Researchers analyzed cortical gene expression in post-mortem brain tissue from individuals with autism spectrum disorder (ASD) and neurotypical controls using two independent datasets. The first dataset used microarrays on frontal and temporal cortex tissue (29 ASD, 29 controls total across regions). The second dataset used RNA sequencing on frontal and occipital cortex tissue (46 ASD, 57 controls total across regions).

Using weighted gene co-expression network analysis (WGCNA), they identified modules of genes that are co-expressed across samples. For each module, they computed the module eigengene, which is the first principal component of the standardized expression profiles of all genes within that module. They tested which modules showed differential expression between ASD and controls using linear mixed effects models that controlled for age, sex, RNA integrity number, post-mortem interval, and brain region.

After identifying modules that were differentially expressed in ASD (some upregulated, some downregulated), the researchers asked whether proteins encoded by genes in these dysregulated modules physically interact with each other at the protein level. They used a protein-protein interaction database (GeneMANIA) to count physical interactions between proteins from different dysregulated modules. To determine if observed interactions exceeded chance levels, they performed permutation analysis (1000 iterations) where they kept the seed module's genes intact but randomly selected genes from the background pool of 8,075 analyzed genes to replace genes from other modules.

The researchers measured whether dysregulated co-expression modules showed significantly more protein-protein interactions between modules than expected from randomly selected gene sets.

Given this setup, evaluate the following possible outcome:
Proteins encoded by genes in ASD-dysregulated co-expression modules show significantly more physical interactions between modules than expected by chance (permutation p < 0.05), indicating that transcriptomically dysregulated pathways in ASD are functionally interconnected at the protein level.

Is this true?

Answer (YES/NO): YES